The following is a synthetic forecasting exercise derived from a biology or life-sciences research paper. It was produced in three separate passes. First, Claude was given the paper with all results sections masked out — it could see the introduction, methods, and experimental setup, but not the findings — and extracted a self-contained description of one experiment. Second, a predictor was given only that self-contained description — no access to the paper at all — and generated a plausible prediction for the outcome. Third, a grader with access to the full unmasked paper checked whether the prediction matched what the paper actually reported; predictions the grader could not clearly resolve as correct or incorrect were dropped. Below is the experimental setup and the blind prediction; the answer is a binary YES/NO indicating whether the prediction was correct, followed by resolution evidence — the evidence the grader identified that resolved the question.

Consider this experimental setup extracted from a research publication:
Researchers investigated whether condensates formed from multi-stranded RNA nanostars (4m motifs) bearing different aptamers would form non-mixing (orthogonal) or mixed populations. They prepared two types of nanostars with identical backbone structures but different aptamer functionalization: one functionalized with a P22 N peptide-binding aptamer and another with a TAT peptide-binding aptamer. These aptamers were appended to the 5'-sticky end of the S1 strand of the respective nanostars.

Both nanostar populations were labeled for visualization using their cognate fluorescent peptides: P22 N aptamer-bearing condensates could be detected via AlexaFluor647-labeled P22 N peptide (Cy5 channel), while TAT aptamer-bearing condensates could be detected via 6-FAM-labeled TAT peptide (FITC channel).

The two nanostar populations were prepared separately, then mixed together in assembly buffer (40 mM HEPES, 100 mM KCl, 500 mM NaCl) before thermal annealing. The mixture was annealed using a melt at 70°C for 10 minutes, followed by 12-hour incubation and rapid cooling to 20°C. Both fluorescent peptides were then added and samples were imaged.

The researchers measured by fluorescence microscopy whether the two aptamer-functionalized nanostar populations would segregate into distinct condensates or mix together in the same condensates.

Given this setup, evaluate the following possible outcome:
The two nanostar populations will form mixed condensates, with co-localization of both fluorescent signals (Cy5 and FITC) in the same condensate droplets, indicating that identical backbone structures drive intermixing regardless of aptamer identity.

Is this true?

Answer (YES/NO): NO